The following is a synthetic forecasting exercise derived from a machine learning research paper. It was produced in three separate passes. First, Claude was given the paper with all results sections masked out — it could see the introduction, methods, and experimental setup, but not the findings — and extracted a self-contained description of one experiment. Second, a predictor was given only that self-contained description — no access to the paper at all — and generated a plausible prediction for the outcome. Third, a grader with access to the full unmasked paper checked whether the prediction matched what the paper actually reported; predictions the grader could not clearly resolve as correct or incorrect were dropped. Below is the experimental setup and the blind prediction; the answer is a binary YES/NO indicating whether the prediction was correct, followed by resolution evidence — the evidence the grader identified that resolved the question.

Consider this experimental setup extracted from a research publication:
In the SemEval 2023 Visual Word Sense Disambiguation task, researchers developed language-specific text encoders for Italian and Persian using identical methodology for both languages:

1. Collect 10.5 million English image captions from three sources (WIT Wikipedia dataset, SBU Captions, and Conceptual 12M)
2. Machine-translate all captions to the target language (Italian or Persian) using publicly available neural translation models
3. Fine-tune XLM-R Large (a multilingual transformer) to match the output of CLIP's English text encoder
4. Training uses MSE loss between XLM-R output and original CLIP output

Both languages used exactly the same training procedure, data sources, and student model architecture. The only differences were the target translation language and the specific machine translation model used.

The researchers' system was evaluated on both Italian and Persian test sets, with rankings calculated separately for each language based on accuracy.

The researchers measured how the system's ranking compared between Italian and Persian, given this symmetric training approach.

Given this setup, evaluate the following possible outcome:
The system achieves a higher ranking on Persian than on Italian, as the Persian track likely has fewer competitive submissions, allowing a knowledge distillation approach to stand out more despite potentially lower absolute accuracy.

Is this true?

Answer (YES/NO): YES